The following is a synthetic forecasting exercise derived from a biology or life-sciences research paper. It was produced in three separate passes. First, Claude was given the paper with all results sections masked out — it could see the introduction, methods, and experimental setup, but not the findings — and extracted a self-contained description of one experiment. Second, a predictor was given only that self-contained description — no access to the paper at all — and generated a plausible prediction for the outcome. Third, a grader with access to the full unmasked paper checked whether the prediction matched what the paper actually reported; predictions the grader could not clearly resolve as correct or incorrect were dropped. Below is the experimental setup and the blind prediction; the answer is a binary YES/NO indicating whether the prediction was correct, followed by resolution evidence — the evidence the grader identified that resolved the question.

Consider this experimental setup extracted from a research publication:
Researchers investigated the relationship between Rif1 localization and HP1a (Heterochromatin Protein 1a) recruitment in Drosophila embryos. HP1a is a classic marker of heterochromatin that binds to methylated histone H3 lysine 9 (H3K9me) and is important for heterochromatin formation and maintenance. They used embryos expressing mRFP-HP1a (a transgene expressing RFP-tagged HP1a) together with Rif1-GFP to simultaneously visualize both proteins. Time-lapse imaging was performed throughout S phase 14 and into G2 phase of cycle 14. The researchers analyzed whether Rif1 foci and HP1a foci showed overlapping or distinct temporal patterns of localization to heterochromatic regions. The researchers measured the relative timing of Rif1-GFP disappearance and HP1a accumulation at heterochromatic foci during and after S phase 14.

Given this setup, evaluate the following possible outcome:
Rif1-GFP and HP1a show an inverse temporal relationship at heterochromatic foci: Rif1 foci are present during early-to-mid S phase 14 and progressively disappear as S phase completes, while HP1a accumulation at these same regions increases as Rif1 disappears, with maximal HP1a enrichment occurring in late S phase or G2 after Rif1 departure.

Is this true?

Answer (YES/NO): YES